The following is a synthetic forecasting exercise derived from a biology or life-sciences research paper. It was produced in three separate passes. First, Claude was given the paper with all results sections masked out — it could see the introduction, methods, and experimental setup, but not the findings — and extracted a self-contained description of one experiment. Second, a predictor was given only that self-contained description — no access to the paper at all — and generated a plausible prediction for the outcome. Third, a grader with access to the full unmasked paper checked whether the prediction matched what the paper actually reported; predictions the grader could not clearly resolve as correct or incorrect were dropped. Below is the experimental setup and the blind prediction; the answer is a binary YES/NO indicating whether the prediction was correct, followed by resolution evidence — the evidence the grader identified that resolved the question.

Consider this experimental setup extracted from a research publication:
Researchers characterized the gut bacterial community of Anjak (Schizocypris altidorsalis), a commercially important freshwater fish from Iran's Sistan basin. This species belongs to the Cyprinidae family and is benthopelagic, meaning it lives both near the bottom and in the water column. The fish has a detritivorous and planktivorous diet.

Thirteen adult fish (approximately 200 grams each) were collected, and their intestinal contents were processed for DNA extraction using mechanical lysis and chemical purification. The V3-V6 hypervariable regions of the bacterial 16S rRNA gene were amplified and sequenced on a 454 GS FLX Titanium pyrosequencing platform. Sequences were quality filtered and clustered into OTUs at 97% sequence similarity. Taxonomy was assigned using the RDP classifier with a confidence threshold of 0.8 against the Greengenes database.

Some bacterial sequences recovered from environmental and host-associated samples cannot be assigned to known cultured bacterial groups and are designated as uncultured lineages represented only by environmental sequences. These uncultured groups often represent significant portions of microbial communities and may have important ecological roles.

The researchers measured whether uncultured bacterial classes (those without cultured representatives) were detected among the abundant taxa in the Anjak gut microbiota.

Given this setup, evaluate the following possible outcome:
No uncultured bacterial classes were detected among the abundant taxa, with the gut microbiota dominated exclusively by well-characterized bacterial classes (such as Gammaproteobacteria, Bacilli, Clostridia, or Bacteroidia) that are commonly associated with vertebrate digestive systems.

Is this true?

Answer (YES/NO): NO